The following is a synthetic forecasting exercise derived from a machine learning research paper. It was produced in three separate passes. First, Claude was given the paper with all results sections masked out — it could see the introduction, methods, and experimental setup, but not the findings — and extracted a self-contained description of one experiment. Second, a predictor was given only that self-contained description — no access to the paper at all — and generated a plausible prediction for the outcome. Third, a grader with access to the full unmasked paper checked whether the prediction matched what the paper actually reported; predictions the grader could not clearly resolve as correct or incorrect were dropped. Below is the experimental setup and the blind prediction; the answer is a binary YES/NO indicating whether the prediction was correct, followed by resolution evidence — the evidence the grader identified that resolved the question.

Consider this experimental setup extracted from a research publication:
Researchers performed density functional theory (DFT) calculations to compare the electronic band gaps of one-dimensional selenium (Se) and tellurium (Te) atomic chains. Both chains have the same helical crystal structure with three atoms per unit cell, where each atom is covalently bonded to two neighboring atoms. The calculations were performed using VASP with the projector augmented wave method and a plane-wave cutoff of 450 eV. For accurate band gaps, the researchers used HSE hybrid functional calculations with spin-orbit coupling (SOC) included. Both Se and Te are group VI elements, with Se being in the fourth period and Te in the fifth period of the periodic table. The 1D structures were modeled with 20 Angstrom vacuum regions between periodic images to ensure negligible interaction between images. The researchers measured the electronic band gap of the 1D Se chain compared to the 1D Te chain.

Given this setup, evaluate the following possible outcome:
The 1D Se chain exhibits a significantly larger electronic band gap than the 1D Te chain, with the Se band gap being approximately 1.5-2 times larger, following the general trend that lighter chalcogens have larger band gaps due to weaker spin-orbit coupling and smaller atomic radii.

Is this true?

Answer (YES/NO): NO